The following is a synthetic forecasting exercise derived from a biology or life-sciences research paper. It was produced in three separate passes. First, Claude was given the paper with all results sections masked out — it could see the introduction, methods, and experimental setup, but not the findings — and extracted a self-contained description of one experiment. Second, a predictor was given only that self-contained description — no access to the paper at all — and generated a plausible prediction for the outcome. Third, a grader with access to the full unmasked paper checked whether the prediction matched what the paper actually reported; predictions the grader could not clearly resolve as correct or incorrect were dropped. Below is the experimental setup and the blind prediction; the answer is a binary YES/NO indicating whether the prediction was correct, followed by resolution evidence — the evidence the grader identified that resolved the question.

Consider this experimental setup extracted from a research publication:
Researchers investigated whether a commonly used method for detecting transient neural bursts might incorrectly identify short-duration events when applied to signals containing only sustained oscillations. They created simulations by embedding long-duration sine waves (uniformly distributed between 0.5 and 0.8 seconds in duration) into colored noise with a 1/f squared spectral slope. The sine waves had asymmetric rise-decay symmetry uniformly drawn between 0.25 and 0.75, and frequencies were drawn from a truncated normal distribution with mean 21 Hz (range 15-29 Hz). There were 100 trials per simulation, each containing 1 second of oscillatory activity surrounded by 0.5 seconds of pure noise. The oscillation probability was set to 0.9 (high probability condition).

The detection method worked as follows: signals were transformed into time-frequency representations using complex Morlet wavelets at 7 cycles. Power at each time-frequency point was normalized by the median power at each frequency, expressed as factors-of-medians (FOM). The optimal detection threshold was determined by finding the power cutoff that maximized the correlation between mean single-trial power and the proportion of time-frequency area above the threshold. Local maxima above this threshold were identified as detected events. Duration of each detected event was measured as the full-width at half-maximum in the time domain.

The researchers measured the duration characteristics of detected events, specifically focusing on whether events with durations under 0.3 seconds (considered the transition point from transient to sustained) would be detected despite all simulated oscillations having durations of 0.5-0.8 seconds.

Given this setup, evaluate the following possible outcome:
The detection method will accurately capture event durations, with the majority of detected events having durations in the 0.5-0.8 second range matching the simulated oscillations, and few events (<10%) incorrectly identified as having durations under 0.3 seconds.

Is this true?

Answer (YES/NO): NO